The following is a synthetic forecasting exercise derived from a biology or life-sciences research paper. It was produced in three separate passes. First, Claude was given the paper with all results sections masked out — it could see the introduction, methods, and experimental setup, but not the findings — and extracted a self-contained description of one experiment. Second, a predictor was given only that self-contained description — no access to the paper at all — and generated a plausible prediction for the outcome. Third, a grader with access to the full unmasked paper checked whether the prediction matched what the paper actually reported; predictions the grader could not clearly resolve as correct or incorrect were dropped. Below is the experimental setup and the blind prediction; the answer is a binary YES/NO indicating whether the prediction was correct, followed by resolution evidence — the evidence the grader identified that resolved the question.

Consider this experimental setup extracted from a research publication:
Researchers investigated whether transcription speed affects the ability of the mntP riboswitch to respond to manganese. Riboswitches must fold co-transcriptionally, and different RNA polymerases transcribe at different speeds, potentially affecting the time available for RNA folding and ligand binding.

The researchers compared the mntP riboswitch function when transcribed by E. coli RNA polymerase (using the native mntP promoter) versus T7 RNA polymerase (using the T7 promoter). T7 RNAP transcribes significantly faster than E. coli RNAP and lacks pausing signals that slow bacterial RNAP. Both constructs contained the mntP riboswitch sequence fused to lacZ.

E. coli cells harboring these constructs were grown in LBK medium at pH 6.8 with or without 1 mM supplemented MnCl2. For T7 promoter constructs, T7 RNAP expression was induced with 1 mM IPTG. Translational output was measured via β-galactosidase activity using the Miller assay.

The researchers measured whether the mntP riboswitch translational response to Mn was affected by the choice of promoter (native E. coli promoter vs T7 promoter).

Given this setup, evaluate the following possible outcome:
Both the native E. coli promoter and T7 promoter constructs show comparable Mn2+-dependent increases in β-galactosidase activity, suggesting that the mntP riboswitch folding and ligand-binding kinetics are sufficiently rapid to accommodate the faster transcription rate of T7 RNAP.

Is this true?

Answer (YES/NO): NO